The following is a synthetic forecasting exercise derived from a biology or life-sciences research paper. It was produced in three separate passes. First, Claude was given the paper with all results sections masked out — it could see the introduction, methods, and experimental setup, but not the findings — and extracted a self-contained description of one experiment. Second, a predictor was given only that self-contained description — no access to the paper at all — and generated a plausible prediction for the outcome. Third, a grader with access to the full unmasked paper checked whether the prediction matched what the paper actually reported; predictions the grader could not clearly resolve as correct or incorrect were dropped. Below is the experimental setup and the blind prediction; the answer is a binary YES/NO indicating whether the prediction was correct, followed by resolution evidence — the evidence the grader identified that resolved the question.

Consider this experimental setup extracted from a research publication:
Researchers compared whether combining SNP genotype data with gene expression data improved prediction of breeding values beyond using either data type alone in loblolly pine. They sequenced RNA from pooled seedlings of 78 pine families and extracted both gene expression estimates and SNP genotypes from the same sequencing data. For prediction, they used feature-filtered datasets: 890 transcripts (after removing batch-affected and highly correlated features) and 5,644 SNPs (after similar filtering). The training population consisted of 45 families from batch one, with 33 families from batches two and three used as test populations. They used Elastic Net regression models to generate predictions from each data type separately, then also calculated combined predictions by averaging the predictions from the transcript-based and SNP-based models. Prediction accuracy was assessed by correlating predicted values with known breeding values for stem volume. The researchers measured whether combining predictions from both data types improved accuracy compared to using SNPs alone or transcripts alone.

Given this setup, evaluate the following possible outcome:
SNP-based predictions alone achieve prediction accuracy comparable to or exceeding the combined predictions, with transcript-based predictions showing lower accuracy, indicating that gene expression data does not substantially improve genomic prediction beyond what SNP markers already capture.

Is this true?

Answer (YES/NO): NO